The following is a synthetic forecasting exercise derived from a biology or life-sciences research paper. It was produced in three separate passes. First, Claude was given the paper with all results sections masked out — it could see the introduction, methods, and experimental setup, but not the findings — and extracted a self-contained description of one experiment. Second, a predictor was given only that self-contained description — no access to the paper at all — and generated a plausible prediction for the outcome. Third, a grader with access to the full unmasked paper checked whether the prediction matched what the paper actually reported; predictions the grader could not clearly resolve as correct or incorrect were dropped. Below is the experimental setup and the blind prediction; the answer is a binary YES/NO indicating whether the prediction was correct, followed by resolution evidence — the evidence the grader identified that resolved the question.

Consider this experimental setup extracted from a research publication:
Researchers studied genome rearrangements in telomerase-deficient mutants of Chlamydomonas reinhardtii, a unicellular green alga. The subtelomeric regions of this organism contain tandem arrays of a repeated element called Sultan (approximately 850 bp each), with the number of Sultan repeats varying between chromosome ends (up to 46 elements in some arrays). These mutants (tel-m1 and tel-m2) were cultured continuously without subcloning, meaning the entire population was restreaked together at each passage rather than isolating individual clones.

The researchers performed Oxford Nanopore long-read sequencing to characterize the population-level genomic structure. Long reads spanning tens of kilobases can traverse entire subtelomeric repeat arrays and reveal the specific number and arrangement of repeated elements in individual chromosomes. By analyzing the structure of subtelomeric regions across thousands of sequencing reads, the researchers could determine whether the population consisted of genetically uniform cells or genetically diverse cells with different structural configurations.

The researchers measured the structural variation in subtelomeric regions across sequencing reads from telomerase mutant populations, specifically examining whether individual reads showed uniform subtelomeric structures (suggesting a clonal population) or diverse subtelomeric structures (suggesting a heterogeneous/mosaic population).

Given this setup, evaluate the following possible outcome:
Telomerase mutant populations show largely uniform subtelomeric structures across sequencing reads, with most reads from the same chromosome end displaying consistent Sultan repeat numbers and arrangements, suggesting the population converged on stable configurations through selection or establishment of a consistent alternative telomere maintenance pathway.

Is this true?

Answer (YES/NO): NO